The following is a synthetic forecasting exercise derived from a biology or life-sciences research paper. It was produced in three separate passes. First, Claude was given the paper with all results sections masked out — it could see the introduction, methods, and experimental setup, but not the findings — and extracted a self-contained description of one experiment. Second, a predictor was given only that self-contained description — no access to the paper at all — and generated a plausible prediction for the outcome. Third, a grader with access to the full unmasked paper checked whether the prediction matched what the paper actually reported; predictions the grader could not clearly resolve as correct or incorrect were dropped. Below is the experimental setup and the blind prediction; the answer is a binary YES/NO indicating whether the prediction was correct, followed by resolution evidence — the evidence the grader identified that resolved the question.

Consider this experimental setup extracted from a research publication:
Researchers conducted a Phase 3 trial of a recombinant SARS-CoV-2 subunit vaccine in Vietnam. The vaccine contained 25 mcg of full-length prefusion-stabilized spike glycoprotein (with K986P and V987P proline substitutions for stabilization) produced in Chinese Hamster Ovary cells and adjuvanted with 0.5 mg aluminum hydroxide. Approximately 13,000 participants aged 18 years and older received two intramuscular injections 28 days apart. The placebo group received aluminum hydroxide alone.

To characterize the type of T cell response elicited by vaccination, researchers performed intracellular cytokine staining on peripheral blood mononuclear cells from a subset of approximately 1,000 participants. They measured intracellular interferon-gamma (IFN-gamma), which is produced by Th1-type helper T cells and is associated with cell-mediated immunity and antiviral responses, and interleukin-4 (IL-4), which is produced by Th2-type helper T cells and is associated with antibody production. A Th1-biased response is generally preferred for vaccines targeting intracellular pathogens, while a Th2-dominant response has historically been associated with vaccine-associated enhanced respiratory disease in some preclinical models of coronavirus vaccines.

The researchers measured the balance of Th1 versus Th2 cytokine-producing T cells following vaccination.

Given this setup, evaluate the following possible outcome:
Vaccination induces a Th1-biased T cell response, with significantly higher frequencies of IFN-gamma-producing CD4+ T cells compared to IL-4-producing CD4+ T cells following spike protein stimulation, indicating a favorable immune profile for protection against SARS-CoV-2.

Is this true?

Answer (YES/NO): NO